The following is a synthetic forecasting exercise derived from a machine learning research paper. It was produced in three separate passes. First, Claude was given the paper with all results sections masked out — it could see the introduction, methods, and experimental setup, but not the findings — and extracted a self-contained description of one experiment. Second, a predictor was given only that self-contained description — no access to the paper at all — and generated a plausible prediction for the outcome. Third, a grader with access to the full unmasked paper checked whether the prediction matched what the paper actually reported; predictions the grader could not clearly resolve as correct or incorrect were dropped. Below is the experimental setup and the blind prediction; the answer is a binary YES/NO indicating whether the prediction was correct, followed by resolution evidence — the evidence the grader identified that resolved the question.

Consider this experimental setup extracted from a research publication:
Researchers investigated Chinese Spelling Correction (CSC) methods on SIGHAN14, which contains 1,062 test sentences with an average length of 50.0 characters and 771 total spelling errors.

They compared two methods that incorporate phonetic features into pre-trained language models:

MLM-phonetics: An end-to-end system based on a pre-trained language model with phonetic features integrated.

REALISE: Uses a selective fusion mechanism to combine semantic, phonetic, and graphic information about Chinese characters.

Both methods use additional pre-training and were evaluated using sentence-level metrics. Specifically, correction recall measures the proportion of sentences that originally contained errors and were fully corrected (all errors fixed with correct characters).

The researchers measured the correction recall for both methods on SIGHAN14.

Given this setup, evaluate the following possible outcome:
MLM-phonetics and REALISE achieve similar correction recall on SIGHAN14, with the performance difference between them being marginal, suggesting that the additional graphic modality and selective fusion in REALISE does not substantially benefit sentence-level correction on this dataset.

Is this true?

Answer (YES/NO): NO